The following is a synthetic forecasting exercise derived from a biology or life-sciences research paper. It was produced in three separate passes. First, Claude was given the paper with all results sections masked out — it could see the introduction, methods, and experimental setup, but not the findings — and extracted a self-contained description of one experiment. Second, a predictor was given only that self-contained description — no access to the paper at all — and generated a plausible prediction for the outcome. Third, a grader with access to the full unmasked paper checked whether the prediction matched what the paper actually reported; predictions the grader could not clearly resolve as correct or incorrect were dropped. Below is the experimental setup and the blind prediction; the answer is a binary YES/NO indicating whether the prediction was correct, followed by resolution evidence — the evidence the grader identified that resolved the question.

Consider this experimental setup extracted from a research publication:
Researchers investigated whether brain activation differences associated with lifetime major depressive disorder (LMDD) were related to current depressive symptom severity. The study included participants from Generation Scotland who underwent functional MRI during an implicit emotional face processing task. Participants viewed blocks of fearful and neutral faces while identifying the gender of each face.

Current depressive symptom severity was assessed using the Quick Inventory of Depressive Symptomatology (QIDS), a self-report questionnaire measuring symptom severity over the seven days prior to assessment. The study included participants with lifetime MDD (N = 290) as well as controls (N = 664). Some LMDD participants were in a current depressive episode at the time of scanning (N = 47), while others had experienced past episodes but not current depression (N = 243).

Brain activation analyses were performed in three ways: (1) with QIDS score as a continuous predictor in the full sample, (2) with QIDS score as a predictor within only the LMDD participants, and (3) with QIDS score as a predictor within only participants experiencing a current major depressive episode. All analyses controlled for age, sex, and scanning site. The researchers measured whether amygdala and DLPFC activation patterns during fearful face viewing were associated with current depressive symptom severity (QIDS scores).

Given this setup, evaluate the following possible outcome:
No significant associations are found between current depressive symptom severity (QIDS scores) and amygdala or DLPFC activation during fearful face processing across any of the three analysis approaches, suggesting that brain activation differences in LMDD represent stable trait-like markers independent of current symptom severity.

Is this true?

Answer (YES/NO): YES